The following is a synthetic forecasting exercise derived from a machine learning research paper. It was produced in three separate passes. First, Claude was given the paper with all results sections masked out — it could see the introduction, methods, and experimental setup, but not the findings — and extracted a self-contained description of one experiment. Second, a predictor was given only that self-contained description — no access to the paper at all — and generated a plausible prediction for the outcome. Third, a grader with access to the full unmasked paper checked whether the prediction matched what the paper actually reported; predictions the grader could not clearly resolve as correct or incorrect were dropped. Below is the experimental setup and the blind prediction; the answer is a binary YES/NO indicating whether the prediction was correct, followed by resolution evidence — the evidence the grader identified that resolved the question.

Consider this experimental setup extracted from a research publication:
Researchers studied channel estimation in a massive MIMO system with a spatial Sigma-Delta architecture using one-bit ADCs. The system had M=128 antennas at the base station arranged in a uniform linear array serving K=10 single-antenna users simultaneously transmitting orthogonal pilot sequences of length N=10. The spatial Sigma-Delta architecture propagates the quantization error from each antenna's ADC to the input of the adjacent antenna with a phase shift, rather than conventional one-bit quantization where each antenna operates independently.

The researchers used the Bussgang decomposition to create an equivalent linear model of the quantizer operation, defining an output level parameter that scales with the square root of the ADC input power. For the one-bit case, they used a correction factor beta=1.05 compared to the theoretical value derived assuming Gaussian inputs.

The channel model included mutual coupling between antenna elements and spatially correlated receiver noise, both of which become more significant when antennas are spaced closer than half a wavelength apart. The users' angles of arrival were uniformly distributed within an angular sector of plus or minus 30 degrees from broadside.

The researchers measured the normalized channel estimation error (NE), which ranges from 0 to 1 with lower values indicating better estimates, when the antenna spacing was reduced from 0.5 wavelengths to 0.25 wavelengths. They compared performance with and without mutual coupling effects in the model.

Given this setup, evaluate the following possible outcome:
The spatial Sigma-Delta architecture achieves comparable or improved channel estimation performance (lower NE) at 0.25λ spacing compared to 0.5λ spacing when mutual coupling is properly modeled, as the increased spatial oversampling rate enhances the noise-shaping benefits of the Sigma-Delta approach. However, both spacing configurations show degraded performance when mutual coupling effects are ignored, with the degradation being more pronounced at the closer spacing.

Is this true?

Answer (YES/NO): NO